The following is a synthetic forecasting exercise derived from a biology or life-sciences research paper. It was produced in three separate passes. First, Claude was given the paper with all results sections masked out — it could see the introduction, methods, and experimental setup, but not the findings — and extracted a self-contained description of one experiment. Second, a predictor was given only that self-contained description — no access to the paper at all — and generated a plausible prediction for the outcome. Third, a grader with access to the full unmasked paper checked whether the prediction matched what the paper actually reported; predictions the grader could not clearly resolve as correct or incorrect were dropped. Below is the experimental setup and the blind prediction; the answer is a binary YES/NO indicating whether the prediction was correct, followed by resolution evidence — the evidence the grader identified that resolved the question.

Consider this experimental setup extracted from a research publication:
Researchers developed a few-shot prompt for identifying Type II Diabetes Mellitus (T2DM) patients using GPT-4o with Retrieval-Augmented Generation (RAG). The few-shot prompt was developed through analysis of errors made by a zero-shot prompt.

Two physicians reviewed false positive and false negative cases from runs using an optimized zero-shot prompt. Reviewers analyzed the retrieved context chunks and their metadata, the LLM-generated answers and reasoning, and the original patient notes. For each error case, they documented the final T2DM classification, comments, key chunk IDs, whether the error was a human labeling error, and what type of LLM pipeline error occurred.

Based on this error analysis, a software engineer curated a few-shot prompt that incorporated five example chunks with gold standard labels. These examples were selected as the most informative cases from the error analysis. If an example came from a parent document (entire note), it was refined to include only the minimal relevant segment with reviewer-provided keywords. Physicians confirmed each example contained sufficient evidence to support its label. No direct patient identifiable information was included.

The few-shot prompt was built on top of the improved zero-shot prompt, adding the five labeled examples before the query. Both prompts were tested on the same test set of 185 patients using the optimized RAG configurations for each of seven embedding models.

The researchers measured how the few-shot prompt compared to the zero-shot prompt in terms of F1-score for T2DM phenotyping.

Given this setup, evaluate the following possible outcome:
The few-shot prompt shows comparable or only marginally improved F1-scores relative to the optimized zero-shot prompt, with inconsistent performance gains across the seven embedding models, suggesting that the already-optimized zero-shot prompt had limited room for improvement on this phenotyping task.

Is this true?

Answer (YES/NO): NO